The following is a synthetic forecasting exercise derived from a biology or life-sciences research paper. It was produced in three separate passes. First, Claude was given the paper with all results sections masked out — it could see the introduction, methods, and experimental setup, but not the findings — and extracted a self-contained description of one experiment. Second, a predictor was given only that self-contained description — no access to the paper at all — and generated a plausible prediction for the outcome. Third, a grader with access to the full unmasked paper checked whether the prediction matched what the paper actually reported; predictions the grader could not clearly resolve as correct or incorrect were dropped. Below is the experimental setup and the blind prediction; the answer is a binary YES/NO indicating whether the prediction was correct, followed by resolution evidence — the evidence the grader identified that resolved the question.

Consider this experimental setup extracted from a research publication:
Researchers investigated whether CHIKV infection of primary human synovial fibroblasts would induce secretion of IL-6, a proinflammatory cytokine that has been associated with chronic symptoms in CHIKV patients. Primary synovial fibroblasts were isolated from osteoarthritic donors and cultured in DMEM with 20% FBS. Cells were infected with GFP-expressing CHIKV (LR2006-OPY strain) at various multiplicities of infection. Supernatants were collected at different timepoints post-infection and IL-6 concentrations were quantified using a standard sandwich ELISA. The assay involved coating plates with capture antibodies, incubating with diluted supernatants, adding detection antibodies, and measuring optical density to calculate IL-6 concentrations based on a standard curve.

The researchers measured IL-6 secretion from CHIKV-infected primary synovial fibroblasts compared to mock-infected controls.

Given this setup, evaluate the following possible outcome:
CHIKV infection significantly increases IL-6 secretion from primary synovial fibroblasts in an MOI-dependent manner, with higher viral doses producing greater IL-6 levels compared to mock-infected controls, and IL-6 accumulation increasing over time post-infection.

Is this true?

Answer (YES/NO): NO